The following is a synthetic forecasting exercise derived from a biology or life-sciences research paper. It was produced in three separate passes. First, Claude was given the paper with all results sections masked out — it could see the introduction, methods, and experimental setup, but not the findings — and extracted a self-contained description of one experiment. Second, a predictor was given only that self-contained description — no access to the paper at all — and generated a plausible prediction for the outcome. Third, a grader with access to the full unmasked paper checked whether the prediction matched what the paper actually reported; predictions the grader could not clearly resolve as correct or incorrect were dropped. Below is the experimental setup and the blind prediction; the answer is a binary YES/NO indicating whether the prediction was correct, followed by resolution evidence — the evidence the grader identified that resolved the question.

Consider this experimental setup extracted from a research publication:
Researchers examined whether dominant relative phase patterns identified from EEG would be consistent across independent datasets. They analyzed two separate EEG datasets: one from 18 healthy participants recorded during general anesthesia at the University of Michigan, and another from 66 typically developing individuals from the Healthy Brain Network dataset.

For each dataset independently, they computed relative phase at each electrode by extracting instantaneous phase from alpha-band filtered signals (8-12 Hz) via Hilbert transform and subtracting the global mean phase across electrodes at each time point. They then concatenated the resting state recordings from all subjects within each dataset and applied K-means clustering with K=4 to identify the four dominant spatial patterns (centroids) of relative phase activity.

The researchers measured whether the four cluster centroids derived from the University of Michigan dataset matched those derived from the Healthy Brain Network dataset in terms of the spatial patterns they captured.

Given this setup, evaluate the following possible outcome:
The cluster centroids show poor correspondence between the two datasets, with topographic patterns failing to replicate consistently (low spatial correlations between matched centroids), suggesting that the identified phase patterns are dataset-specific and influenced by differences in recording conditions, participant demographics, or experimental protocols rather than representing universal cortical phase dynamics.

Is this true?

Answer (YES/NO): NO